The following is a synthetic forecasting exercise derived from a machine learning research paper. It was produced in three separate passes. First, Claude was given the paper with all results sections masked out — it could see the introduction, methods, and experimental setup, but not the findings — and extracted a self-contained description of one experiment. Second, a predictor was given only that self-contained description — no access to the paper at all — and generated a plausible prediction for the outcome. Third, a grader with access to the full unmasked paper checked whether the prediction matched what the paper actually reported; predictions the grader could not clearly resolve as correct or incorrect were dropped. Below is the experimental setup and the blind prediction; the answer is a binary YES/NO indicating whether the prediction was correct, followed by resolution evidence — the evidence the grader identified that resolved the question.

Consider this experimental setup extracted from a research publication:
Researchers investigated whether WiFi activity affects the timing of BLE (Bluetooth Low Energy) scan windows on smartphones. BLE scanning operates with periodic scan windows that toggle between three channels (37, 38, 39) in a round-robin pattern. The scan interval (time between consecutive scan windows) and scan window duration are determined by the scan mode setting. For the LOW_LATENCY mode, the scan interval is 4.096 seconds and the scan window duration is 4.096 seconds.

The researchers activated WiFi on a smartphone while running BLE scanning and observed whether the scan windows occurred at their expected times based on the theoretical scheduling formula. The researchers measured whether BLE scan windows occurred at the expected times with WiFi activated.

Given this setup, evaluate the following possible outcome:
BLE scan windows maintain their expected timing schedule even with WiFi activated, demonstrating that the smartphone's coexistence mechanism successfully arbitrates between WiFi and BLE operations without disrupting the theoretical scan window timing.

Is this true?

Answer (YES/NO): YES